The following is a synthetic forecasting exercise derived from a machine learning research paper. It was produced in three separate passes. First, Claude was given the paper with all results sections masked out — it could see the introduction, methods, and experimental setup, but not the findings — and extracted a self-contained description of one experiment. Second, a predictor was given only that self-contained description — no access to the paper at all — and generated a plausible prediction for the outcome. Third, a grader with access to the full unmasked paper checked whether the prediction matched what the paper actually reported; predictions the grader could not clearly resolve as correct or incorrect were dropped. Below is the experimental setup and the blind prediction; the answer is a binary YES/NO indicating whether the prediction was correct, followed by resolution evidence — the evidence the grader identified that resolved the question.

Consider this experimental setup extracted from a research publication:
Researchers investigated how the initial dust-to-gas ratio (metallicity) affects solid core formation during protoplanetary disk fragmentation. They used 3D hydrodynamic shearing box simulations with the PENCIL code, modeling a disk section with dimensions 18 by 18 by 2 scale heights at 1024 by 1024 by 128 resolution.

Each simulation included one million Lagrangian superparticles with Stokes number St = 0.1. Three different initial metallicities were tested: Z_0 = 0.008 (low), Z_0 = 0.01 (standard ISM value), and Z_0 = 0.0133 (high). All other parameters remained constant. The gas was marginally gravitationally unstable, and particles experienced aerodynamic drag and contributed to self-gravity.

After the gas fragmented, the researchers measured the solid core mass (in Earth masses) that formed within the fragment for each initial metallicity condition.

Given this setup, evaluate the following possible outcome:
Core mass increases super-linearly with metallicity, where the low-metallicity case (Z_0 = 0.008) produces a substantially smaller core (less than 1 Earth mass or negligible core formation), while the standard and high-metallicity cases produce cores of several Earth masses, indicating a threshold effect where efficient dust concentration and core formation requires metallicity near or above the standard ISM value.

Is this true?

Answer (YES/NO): NO